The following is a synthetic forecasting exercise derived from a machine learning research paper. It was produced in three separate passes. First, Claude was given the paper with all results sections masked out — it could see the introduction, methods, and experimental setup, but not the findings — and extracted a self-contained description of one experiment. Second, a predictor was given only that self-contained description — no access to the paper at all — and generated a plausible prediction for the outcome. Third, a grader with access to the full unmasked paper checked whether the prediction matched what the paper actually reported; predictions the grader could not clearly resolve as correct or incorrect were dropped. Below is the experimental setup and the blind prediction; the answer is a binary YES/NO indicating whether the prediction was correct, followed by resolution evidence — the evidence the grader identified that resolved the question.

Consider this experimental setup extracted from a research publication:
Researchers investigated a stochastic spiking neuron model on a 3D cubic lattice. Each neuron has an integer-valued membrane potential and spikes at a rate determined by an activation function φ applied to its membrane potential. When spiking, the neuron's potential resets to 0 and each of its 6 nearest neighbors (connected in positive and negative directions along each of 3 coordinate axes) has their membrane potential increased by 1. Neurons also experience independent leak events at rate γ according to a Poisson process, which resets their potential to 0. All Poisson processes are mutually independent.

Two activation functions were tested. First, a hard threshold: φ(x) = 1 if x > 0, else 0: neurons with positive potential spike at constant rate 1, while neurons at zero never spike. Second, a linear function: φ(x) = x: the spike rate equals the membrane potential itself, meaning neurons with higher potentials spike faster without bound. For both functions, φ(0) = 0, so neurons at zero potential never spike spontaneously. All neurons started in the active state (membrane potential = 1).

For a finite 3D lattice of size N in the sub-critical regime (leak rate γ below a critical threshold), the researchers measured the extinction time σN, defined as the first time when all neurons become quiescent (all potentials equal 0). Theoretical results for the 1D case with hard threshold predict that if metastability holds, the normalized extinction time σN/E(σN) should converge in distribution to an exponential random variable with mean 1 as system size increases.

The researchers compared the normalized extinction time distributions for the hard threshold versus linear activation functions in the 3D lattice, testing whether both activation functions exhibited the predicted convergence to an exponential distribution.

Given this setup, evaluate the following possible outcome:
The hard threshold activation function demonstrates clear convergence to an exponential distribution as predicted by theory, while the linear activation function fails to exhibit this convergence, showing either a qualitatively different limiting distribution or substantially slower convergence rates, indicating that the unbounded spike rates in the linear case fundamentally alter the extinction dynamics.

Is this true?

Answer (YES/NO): NO